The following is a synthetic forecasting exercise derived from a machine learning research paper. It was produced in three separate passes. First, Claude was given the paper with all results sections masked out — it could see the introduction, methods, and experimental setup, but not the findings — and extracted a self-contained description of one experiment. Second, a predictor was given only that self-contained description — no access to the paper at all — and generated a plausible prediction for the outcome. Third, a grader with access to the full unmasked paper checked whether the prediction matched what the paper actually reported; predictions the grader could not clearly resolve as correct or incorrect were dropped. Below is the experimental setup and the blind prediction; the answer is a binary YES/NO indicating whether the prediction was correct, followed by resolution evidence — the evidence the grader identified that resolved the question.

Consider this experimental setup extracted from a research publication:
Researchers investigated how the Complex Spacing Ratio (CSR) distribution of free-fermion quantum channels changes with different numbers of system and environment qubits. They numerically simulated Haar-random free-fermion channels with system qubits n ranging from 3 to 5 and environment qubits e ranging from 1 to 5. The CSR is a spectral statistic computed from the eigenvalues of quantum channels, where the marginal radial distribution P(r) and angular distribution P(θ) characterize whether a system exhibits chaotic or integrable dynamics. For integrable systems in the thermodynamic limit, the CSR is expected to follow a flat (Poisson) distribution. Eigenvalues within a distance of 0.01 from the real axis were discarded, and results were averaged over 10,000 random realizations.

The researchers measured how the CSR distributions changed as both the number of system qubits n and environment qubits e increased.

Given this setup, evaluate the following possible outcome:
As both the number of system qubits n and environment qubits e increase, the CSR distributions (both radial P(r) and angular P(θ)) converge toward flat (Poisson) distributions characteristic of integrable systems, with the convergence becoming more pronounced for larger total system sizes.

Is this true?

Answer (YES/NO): YES